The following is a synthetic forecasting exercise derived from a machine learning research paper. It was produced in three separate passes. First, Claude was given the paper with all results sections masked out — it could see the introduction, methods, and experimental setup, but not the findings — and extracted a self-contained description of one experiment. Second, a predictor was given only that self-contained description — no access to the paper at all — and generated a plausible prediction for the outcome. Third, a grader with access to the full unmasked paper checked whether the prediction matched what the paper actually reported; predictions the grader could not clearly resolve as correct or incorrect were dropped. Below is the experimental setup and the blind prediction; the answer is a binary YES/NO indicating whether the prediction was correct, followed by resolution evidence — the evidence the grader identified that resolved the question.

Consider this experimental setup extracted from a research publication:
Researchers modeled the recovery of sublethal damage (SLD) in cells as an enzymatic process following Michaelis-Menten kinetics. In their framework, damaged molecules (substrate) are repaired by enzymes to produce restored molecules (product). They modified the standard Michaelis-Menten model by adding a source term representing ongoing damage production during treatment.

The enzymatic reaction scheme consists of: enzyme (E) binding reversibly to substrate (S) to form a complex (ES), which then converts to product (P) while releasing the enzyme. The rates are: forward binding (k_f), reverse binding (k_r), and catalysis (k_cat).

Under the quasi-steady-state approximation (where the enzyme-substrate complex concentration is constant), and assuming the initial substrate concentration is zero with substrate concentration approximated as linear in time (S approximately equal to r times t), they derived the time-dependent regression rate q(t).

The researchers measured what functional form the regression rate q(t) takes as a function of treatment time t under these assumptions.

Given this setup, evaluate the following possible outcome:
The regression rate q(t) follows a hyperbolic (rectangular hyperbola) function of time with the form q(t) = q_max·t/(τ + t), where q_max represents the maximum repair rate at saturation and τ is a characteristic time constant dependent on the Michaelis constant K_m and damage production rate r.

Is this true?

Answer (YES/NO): YES